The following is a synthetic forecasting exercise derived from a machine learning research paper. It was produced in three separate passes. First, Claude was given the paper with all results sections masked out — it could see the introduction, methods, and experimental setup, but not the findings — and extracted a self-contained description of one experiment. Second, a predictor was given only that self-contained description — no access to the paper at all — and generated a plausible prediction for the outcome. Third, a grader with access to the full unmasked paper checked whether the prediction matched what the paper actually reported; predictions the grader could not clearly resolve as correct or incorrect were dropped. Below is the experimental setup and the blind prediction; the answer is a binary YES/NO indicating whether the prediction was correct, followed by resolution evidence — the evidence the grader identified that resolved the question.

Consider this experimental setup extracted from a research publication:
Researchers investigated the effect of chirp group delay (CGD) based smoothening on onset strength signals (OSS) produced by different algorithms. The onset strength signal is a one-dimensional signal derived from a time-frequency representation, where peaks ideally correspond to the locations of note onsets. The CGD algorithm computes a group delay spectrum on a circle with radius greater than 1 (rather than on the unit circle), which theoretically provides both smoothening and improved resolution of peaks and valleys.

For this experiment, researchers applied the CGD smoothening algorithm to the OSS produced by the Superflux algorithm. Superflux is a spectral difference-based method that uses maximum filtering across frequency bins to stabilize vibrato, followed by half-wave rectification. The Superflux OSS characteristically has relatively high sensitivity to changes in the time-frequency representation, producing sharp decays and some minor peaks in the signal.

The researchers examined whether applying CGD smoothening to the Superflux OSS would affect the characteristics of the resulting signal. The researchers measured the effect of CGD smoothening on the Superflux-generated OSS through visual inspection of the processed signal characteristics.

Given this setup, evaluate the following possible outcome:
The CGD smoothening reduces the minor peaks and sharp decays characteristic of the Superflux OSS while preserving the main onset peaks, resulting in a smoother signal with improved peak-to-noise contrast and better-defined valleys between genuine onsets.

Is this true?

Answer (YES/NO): NO